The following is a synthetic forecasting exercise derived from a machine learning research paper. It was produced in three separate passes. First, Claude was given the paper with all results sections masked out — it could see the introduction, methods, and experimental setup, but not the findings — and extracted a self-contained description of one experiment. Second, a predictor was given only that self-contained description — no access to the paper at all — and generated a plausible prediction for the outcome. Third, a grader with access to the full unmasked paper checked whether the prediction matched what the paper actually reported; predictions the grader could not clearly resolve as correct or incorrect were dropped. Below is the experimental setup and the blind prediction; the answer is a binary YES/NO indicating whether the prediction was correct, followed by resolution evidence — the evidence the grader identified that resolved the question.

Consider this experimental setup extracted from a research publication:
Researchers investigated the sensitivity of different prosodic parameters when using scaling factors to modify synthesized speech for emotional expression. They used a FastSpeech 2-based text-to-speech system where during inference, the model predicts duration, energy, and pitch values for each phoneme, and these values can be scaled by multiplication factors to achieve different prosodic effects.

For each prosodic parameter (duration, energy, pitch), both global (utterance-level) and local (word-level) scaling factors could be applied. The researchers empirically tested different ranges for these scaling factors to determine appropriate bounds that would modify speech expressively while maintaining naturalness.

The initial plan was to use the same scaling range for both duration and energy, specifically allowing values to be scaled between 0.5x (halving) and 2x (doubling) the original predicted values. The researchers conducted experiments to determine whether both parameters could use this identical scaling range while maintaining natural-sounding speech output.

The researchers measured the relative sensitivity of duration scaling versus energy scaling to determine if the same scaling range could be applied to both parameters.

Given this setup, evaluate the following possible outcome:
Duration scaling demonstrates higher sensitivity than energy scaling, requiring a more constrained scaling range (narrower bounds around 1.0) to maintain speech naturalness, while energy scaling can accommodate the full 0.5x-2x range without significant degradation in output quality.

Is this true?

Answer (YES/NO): YES